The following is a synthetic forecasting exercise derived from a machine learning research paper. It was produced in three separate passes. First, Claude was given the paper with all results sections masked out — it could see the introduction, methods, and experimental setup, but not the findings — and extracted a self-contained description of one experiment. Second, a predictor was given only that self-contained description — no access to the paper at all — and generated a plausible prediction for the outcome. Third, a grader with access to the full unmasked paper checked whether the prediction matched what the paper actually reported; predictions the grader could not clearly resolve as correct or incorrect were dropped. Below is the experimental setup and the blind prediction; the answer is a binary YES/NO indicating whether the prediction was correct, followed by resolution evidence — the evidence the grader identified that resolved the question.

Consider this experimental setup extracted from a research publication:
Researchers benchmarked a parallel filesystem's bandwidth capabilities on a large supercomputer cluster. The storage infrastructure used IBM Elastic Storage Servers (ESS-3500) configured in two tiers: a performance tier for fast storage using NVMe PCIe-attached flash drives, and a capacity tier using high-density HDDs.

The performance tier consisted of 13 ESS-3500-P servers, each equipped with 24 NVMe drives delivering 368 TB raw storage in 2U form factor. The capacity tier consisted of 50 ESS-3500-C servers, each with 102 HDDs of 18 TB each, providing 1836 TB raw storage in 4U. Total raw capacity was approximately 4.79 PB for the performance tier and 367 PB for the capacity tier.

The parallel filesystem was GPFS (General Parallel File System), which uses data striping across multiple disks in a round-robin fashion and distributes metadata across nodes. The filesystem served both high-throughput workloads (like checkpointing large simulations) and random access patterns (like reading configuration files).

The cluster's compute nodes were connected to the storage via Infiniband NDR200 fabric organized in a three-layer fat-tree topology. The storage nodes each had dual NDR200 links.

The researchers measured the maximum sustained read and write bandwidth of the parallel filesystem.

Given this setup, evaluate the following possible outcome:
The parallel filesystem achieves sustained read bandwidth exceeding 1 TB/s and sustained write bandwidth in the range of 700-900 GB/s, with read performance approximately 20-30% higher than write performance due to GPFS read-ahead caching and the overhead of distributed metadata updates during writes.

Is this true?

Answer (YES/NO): NO